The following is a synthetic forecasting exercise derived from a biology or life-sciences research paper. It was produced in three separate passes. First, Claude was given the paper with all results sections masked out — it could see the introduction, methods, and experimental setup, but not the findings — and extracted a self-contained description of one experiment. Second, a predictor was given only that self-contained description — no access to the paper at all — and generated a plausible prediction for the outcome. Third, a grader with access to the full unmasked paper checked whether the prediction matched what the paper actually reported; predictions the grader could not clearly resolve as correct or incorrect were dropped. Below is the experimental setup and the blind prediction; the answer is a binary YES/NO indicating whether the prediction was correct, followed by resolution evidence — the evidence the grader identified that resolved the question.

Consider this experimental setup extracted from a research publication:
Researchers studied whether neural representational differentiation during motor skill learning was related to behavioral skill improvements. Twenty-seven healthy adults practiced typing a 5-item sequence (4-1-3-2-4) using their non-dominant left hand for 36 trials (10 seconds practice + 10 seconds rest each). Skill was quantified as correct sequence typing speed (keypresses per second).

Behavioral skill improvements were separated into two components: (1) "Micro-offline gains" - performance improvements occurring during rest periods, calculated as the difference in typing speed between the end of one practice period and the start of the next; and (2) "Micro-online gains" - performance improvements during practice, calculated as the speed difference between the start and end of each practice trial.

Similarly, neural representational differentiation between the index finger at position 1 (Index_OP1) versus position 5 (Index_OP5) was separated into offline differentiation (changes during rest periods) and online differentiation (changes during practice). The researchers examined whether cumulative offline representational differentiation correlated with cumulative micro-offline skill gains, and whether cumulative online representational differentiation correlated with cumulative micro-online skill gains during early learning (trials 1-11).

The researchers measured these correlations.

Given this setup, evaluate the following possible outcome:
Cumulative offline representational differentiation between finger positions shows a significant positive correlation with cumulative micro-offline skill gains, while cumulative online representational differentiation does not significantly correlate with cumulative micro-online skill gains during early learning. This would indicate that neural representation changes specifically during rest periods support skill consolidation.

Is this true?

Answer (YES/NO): YES